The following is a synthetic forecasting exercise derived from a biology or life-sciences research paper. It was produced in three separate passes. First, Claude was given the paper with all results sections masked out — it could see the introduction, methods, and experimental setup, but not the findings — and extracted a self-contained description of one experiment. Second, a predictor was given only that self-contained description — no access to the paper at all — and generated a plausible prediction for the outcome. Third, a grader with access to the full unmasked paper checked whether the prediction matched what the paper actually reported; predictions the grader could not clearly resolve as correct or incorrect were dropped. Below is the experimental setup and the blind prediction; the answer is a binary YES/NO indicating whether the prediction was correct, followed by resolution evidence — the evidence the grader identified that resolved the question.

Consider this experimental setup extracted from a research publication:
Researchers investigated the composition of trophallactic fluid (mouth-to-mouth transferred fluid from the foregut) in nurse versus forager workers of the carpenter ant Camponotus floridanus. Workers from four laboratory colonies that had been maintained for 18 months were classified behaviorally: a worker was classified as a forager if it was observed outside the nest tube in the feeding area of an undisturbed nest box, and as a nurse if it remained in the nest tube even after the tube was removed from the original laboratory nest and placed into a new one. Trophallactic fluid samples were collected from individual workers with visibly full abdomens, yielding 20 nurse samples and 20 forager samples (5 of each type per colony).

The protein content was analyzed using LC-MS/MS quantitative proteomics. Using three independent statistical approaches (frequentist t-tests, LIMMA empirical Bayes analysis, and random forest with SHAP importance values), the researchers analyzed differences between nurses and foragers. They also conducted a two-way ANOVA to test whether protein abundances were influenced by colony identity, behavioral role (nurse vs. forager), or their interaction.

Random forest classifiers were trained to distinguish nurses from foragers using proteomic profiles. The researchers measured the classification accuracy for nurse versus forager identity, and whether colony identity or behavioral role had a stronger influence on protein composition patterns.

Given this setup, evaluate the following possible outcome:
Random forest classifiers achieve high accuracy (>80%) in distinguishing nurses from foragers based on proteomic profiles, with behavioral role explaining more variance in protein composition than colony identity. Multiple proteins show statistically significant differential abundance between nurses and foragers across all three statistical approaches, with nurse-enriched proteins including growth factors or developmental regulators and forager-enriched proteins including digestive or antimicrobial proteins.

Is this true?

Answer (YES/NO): NO